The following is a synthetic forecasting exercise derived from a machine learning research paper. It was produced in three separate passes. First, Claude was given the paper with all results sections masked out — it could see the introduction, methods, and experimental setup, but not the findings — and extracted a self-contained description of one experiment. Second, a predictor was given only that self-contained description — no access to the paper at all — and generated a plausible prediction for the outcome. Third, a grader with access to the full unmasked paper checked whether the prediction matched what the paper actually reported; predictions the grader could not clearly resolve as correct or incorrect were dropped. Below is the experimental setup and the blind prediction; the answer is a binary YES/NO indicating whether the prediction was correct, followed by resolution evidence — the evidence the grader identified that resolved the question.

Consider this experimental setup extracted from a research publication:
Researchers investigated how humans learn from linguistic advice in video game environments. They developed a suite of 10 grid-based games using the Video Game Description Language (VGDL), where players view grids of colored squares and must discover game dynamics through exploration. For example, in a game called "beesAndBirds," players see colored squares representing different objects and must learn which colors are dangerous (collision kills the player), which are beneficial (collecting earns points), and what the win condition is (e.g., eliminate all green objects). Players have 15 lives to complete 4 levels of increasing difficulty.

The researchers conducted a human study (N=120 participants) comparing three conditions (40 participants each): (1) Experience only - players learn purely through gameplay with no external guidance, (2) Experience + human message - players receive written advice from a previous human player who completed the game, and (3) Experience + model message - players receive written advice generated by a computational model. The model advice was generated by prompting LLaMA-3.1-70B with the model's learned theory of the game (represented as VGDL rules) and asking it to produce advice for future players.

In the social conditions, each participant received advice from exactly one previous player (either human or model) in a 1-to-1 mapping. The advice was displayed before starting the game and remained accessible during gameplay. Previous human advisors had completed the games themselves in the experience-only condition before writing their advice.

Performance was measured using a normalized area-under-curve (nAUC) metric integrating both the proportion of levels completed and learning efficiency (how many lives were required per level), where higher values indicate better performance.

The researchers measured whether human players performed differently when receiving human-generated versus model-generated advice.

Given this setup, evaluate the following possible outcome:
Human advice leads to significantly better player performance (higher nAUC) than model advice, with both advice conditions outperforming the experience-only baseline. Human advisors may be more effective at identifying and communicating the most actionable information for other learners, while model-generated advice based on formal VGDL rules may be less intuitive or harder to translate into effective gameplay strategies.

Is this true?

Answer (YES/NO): NO